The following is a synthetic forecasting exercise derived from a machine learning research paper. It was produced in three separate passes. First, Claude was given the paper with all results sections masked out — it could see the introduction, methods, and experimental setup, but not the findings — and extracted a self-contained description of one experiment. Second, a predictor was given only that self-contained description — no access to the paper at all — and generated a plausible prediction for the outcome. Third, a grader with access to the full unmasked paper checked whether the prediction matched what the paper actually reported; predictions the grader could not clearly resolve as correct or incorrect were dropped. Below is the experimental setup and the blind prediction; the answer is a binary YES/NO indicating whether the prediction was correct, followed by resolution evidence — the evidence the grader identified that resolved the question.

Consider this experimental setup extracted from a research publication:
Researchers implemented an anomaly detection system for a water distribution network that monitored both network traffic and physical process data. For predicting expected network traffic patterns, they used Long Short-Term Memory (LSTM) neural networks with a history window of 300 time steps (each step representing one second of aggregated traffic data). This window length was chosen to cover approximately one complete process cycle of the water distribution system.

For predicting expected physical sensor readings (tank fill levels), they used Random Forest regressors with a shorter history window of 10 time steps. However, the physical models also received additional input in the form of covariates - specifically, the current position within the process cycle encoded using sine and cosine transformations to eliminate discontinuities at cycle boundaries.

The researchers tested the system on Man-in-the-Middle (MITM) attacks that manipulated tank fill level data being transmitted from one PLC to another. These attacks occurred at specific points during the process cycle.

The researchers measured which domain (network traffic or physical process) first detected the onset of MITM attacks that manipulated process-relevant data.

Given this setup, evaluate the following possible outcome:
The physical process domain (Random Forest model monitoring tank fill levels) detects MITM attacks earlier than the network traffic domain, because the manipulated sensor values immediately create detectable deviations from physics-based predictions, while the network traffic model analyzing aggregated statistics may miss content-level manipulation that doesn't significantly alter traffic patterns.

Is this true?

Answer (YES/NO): NO